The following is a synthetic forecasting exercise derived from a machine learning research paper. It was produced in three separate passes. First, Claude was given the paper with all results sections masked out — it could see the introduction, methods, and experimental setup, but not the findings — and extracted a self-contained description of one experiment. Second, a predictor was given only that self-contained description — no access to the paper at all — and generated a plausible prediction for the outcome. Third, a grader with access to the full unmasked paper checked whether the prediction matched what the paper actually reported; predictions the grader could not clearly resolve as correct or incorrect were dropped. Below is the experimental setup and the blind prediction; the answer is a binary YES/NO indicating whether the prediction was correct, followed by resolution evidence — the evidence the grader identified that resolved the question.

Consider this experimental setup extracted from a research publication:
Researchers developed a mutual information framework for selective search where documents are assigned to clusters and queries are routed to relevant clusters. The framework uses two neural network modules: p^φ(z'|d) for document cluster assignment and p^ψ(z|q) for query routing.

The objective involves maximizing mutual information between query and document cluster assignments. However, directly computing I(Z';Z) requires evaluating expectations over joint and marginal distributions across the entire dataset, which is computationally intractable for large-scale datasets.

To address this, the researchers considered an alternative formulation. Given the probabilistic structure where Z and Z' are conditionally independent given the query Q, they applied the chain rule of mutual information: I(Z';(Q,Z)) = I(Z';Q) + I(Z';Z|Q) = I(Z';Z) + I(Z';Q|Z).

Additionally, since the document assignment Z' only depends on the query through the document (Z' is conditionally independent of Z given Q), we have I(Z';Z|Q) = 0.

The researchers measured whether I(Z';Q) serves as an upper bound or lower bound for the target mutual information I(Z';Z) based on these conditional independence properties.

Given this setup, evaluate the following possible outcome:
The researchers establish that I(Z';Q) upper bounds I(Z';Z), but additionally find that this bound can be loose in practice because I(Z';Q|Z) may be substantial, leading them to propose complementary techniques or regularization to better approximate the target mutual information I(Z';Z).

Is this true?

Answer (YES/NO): NO